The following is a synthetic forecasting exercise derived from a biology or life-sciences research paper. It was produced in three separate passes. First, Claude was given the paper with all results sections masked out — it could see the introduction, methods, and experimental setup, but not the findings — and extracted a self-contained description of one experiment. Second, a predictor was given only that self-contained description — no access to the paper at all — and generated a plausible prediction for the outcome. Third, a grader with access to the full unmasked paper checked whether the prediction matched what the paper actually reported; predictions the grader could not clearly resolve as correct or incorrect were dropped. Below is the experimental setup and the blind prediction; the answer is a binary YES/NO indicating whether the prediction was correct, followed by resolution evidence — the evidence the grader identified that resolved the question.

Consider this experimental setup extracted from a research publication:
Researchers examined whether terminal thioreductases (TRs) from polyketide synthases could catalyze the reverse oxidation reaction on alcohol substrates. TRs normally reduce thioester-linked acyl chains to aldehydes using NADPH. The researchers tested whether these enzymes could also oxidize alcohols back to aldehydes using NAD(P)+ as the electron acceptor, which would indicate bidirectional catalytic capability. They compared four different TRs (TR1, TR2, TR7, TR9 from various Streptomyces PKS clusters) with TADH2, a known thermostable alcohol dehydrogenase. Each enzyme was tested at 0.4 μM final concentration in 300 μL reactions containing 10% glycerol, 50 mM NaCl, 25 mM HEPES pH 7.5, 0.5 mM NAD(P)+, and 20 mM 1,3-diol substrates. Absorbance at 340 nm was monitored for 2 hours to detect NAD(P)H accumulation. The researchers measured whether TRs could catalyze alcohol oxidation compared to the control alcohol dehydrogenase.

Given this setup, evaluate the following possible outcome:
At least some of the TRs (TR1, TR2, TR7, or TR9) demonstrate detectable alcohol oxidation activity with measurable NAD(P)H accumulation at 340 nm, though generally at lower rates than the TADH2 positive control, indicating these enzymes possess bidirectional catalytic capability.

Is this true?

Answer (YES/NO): NO